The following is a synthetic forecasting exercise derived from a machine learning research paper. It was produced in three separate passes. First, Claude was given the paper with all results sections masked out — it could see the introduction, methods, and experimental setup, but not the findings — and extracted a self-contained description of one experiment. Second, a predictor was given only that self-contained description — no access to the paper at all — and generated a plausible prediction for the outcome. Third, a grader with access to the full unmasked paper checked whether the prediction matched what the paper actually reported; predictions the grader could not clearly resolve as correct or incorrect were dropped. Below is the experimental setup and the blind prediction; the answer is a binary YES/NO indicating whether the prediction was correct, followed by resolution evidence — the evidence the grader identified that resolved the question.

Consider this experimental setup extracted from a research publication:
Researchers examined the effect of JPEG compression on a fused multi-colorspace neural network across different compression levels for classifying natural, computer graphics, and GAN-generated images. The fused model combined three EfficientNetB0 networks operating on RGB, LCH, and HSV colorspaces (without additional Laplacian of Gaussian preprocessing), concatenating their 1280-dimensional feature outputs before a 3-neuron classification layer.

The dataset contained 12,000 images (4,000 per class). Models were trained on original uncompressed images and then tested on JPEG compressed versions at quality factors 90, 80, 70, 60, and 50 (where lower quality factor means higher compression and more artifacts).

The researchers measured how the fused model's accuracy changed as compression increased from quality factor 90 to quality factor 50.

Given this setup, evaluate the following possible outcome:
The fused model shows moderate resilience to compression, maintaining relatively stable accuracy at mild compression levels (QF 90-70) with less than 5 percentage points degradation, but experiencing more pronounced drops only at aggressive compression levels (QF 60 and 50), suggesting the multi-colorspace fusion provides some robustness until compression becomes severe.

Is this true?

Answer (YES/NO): NO